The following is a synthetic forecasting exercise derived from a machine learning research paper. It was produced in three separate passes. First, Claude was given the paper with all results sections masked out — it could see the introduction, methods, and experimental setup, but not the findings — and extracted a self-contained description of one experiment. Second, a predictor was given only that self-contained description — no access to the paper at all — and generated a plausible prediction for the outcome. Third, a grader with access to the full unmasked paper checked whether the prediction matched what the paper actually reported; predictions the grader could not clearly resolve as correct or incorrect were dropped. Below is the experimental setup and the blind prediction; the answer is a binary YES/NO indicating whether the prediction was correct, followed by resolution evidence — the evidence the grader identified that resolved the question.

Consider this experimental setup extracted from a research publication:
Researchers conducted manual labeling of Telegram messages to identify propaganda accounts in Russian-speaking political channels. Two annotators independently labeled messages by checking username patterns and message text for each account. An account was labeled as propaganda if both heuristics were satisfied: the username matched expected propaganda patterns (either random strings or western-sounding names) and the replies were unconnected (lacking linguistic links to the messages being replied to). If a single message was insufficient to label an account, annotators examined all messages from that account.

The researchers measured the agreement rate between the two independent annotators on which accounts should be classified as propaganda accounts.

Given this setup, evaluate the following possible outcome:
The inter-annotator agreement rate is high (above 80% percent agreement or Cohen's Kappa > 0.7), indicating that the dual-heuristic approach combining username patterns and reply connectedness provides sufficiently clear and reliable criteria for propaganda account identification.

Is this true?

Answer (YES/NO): YES